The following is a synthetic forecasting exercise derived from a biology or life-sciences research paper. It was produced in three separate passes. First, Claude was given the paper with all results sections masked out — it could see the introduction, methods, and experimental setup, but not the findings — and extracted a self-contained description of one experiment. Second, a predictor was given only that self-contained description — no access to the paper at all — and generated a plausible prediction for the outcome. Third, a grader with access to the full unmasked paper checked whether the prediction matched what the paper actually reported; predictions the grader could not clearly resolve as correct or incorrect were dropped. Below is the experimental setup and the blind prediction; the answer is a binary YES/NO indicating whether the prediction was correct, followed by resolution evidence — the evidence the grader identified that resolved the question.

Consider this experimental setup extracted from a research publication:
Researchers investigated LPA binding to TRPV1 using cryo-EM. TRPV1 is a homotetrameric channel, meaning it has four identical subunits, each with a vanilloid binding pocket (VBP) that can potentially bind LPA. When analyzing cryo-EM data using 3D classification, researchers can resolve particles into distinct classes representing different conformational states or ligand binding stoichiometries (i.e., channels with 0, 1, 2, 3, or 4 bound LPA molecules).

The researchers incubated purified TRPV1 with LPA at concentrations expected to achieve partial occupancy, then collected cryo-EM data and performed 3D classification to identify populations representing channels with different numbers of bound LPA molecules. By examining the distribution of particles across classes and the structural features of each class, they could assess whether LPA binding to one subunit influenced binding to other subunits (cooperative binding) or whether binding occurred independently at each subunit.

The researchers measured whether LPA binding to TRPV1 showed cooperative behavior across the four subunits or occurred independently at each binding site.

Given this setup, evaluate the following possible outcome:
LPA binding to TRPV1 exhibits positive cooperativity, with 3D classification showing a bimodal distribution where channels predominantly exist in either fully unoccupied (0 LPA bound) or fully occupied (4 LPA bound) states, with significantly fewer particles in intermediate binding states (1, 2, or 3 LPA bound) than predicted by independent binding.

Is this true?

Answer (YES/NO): NO